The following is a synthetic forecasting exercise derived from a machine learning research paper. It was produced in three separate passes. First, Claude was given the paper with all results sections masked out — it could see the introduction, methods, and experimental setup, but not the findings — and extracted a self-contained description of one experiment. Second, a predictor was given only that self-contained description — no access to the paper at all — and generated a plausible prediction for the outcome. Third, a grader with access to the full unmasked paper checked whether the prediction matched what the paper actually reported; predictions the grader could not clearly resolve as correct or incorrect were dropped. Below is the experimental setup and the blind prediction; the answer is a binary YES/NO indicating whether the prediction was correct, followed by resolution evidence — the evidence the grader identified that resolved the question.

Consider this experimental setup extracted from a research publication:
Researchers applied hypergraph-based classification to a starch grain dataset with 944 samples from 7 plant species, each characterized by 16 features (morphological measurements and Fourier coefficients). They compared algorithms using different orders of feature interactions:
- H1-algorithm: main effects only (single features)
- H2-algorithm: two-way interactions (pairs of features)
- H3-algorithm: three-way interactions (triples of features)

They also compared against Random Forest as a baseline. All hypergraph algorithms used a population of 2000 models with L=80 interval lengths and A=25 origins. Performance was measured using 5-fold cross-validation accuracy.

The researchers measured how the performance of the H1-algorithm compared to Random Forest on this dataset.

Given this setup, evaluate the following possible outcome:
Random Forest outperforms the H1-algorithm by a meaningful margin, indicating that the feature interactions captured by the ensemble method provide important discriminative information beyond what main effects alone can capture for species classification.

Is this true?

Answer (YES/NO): YES